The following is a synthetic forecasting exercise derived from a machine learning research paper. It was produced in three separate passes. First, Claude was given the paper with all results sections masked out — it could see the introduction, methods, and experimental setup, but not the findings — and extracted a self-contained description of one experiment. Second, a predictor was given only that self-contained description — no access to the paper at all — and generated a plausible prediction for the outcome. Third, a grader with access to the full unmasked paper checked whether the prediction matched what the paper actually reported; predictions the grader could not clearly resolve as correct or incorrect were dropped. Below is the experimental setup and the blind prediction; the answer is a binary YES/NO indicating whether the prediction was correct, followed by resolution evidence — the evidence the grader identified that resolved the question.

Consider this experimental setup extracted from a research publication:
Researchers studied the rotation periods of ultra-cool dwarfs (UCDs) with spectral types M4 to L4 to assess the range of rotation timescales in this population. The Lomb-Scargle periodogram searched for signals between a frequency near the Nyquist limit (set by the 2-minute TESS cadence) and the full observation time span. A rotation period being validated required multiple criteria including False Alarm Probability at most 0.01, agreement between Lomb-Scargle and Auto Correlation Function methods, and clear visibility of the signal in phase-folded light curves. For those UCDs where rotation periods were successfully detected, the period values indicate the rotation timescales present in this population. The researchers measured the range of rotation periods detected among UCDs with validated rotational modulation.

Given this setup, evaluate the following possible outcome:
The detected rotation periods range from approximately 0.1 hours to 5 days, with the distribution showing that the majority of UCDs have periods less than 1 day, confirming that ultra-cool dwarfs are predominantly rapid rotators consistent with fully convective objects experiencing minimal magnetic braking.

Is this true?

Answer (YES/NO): NO